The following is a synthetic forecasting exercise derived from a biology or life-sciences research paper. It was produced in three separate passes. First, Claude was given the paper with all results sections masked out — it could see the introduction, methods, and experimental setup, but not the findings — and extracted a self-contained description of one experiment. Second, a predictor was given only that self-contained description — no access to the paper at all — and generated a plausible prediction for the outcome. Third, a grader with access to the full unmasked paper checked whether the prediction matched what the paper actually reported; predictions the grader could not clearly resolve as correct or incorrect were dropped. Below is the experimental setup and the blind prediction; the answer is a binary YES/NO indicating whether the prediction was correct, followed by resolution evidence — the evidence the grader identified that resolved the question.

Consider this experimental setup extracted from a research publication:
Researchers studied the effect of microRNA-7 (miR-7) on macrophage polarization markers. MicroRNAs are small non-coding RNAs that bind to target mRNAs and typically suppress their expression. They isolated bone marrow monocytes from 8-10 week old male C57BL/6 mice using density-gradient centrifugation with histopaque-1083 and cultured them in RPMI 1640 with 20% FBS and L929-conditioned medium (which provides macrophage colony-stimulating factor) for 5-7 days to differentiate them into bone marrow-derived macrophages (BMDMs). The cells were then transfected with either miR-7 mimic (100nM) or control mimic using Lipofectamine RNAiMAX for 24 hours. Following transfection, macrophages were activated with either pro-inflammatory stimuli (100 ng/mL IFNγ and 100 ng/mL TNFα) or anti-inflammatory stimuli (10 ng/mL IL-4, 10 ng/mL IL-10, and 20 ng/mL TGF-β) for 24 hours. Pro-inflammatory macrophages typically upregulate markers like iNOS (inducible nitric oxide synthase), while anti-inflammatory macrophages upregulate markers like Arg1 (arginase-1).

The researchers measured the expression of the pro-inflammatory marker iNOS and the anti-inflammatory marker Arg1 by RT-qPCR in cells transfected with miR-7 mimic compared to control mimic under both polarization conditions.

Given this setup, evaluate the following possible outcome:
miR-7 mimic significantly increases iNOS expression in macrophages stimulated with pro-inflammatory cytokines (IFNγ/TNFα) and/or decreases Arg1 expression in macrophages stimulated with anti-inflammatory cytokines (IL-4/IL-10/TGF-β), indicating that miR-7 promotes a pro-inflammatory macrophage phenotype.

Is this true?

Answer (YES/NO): YES